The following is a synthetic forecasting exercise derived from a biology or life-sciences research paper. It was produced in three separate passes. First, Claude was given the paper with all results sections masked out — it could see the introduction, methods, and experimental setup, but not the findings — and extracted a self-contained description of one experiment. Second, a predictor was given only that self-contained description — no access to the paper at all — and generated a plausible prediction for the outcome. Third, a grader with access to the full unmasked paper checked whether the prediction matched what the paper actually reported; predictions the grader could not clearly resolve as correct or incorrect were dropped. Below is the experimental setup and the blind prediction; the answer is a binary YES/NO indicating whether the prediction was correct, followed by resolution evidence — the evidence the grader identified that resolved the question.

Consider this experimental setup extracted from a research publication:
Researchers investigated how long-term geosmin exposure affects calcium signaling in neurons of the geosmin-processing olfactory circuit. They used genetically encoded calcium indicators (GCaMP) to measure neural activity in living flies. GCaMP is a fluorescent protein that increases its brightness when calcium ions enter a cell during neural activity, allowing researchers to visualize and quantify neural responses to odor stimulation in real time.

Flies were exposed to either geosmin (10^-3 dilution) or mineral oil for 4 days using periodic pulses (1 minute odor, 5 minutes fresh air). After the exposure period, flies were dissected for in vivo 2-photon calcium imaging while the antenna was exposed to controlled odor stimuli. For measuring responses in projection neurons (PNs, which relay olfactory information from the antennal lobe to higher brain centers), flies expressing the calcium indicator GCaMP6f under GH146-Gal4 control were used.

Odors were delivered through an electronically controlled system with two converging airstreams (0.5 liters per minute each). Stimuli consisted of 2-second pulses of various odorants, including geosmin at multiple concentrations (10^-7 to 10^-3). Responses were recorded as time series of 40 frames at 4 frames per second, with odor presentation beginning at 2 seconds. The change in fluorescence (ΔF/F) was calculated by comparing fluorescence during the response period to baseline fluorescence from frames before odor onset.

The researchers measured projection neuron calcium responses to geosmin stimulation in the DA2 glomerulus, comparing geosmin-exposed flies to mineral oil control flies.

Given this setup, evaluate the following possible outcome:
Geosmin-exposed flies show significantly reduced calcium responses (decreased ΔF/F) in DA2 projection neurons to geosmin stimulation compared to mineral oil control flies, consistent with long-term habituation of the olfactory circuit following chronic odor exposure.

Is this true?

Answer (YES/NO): NO